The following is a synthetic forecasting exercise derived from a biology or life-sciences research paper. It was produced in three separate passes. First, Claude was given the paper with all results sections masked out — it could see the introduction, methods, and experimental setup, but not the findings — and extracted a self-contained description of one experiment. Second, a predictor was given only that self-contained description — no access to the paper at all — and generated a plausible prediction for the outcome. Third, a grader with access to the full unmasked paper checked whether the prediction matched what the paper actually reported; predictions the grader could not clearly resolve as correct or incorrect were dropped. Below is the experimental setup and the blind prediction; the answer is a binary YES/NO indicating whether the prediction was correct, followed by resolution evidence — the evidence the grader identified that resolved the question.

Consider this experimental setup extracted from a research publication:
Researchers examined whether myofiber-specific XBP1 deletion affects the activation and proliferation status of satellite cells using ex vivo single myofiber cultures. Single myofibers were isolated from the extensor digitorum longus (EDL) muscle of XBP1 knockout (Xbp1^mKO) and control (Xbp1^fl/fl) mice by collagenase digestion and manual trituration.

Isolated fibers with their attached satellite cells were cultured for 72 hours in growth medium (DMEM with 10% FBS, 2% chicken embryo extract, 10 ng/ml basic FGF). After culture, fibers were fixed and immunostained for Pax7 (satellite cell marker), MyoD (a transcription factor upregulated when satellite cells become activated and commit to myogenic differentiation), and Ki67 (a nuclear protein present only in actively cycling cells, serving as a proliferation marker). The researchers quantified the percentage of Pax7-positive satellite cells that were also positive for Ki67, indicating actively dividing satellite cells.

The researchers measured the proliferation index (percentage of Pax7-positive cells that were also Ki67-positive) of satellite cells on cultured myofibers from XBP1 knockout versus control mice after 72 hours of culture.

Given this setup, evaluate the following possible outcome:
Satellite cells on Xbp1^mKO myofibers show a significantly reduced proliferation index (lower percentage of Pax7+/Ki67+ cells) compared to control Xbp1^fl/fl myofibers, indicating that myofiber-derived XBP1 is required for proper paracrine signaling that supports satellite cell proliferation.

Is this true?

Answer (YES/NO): YES